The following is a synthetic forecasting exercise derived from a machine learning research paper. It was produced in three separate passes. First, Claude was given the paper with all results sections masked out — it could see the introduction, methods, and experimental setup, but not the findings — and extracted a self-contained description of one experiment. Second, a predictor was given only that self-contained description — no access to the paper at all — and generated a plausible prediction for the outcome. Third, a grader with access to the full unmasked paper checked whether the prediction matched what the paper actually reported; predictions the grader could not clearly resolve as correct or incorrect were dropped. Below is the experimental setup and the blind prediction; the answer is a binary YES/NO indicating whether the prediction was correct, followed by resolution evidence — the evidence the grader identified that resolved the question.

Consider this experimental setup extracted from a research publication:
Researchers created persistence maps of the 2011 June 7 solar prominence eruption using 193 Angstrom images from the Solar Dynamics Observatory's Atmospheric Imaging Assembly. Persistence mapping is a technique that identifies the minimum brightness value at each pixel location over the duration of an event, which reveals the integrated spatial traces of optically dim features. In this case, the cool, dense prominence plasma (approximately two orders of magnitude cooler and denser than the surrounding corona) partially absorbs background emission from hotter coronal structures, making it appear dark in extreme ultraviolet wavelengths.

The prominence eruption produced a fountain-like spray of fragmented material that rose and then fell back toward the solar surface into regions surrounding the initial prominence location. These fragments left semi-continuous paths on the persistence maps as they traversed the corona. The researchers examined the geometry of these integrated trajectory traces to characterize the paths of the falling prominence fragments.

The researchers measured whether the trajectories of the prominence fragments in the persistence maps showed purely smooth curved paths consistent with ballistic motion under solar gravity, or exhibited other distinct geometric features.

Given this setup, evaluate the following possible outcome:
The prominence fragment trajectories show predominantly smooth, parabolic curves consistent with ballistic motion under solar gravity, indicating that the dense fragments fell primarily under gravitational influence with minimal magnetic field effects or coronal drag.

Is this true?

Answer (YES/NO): NO